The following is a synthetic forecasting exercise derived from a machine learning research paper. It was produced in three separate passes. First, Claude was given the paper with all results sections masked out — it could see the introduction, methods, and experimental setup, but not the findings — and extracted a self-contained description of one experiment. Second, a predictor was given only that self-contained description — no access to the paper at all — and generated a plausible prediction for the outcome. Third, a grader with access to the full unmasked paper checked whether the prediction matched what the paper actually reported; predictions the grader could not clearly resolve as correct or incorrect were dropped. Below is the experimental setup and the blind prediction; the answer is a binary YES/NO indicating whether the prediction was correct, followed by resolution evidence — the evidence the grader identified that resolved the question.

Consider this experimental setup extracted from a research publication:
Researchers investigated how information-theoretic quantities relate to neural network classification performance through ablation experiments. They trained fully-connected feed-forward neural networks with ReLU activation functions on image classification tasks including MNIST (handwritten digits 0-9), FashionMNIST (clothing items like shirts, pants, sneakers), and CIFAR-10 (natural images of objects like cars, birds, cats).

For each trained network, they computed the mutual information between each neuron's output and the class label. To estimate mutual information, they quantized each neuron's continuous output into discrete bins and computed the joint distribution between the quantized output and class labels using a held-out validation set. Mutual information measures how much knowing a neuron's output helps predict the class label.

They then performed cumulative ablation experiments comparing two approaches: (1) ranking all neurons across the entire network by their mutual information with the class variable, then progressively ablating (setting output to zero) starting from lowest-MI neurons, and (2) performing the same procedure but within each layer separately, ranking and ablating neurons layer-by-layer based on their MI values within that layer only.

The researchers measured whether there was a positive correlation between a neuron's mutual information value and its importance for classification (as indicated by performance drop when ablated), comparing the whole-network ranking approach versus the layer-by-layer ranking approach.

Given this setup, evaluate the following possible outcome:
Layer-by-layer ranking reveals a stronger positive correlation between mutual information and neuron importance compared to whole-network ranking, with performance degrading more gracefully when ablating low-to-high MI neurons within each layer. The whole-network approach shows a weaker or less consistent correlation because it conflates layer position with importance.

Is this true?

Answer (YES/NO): YES